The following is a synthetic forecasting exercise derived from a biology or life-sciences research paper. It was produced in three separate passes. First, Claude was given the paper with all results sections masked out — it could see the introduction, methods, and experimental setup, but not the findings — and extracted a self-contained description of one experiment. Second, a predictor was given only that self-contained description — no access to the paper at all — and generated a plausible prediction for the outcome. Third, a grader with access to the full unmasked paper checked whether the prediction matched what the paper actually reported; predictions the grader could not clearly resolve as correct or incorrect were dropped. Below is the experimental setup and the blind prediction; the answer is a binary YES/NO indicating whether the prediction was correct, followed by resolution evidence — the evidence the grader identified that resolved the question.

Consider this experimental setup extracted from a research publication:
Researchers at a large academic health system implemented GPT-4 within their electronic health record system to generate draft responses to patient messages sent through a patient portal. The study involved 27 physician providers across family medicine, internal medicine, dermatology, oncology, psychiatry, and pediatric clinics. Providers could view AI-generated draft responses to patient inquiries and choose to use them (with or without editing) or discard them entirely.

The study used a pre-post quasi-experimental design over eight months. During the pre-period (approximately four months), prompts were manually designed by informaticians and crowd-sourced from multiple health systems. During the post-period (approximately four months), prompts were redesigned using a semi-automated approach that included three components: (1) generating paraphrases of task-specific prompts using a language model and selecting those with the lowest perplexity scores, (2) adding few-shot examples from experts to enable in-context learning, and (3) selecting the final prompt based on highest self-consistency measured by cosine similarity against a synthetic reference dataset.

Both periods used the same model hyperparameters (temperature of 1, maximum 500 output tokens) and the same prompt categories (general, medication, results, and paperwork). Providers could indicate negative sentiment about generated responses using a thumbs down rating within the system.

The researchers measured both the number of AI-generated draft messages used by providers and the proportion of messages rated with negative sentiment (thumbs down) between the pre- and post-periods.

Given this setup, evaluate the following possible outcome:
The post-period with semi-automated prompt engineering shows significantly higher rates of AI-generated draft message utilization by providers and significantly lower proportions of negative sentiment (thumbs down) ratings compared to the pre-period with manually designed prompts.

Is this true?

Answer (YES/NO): NO